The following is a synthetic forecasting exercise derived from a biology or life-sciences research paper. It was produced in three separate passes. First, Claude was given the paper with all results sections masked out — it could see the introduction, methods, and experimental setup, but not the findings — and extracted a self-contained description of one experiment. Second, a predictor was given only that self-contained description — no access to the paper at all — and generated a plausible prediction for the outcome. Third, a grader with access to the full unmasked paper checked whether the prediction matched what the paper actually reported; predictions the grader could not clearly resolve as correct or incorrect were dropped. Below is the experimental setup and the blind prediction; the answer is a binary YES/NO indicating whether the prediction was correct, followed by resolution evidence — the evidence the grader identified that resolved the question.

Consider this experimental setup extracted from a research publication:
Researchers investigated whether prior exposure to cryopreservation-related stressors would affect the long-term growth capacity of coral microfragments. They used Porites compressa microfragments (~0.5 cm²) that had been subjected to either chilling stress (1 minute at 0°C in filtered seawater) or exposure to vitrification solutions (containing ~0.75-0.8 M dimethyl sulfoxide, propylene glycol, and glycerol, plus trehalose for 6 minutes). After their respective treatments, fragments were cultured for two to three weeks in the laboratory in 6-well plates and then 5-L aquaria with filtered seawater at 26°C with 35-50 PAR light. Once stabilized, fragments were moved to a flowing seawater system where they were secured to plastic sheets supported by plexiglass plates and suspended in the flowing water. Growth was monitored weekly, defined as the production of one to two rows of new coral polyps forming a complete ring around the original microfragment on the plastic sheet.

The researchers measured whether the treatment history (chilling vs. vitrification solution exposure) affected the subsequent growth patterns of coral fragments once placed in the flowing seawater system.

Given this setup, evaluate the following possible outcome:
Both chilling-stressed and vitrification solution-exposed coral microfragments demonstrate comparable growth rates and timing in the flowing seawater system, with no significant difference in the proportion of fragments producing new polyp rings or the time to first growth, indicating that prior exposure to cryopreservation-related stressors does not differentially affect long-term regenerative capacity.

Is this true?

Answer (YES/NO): YES